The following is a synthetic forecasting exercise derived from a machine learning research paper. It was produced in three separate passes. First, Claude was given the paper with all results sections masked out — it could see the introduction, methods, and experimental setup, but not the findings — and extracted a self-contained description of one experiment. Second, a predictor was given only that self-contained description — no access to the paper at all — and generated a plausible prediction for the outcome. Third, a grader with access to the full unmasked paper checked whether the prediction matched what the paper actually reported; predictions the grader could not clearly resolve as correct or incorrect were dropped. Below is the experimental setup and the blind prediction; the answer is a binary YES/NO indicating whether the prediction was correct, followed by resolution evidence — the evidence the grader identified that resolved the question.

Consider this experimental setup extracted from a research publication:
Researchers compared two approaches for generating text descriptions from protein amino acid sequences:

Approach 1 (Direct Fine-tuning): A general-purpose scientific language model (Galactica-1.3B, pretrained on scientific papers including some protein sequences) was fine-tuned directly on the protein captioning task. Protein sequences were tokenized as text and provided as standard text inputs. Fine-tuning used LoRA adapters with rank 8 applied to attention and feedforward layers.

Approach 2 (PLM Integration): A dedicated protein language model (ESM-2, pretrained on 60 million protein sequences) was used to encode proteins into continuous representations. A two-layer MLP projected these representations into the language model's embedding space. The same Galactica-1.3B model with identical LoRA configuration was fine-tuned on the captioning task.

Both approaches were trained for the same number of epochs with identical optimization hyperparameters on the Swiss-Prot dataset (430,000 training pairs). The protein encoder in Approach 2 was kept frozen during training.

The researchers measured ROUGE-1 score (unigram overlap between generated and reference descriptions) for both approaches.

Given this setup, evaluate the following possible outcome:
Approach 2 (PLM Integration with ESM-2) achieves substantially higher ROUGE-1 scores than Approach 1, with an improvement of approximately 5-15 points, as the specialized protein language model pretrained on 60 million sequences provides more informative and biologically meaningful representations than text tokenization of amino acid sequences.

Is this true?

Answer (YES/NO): YES